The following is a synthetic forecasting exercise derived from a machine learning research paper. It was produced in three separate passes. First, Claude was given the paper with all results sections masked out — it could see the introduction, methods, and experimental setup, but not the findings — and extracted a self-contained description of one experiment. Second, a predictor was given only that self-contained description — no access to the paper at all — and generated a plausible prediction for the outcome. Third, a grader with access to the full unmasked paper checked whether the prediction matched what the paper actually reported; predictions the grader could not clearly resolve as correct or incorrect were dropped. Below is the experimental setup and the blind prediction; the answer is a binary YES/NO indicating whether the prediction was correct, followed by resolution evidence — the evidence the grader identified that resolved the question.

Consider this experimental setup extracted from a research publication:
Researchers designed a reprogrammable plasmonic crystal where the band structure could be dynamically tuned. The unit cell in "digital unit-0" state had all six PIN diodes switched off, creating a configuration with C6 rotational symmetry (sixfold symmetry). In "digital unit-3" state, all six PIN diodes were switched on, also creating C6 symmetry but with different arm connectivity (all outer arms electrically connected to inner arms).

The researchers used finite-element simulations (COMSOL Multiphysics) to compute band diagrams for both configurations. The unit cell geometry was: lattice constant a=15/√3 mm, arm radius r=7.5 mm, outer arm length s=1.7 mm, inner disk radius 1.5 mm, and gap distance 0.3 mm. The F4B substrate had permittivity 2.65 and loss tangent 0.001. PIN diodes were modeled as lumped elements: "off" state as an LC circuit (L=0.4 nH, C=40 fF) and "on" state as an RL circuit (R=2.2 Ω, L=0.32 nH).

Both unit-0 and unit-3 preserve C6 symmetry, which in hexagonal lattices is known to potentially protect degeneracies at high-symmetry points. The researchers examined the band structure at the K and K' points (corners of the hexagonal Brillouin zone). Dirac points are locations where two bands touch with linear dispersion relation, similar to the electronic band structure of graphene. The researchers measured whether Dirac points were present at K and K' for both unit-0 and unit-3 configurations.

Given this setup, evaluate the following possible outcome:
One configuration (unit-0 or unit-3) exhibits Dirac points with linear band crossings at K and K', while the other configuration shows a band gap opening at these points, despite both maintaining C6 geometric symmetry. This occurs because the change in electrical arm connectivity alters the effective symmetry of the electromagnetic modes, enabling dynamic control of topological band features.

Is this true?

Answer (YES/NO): NO